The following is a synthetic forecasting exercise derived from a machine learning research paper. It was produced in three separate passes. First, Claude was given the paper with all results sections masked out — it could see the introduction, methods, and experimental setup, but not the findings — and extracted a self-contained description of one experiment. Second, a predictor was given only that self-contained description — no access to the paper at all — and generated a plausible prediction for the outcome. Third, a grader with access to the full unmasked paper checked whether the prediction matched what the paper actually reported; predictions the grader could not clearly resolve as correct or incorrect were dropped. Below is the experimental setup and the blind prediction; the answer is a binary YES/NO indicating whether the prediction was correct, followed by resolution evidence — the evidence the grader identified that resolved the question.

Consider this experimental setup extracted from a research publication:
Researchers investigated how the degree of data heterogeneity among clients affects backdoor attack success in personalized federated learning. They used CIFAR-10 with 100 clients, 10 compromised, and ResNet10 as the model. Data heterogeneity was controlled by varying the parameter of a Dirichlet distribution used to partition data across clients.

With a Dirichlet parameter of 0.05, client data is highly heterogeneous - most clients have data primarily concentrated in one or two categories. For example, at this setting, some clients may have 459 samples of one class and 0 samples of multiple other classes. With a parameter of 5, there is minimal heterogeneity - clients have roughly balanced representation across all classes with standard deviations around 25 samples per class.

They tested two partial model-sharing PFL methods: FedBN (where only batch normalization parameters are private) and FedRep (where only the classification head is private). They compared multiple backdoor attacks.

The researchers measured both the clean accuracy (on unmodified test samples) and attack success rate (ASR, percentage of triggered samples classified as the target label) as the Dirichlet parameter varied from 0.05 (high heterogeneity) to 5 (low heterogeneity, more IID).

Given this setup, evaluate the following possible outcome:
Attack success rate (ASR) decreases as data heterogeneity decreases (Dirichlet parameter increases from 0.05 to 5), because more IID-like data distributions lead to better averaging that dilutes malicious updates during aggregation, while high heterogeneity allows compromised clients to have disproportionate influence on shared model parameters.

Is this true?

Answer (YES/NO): NO